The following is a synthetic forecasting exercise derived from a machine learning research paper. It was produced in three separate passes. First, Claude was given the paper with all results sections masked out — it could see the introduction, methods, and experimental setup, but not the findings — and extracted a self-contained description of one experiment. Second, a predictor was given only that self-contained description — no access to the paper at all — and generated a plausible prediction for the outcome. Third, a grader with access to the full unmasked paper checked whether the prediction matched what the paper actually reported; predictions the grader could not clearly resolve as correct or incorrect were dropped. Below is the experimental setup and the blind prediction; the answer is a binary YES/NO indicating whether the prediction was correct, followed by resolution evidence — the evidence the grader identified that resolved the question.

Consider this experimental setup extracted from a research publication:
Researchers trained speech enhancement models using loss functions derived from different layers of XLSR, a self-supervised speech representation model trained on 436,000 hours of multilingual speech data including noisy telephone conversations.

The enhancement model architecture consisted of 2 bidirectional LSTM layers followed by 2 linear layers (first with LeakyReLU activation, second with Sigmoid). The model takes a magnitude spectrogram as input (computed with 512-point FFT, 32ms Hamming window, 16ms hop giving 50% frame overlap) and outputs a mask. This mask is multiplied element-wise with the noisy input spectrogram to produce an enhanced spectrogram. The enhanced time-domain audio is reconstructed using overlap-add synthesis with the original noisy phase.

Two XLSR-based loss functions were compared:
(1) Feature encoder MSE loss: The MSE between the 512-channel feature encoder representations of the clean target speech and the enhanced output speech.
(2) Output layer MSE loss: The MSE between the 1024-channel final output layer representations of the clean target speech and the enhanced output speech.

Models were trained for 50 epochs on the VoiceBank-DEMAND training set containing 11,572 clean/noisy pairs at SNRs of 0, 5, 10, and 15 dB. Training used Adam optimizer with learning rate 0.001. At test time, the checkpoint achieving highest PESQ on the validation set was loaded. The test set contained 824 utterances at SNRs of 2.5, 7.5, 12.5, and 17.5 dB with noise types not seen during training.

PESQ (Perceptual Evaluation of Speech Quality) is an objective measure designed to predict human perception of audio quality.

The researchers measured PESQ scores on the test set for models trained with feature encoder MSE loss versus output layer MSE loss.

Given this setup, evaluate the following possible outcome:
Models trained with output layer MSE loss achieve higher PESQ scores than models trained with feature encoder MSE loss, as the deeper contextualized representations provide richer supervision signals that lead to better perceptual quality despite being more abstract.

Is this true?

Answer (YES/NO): NO